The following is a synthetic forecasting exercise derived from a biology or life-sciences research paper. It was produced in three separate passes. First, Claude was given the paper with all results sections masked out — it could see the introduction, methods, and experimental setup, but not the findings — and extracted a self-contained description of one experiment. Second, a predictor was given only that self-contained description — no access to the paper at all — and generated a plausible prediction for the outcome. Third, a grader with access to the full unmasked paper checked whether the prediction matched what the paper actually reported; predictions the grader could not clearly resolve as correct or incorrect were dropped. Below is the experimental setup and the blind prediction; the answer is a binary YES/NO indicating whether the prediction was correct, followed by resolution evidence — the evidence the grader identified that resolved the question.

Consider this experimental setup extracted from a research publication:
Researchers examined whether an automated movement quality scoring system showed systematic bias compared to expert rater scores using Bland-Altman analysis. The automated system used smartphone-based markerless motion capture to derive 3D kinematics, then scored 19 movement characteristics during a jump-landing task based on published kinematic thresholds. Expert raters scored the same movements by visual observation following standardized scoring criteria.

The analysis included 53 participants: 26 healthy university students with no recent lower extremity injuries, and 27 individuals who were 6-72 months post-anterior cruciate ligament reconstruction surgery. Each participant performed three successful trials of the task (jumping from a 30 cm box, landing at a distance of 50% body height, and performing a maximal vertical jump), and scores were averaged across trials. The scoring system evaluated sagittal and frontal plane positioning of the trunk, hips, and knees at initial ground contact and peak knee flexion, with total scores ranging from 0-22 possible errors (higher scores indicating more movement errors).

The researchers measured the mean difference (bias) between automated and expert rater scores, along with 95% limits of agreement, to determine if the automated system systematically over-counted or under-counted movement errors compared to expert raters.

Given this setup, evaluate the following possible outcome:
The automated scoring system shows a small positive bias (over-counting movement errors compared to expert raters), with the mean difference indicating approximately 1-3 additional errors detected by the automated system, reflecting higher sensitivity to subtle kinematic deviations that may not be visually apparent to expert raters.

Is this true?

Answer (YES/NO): NO